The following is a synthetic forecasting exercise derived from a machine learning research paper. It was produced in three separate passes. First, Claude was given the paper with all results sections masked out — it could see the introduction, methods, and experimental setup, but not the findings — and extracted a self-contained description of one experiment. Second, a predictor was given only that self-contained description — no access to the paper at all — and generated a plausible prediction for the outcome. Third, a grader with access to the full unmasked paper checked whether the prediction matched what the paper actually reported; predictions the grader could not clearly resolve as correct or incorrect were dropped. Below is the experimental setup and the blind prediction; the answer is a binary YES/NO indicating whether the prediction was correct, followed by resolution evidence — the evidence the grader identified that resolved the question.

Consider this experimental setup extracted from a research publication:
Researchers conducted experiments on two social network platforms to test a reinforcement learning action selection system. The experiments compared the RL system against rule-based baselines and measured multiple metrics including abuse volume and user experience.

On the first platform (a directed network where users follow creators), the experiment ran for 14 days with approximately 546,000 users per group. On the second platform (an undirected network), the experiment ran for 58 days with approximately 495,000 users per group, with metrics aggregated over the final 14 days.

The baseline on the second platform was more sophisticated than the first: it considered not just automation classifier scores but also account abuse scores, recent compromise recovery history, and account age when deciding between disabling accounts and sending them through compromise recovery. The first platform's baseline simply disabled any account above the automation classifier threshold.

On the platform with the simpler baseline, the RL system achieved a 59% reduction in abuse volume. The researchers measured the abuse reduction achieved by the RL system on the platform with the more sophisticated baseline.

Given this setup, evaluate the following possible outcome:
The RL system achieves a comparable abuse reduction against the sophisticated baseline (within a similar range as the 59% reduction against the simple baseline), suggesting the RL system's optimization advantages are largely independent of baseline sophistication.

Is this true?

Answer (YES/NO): NO